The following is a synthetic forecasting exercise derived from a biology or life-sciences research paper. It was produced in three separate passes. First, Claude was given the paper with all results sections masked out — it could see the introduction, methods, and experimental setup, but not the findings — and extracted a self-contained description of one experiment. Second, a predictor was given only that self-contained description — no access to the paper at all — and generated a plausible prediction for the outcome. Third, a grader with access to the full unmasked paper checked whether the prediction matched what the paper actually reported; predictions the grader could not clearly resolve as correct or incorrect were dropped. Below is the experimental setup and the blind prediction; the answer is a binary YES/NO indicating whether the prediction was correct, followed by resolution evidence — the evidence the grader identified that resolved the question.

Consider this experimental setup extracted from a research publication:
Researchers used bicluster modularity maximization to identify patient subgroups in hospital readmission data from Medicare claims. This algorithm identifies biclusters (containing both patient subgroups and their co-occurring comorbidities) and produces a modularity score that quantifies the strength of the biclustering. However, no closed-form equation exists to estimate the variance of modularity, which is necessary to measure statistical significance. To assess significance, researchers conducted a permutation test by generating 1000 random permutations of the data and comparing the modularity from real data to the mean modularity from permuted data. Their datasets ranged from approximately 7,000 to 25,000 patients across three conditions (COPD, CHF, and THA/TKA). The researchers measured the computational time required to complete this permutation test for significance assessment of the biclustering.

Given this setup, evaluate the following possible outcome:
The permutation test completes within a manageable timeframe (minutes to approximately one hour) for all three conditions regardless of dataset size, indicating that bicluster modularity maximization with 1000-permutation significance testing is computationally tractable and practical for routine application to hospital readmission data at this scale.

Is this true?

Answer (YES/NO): NO